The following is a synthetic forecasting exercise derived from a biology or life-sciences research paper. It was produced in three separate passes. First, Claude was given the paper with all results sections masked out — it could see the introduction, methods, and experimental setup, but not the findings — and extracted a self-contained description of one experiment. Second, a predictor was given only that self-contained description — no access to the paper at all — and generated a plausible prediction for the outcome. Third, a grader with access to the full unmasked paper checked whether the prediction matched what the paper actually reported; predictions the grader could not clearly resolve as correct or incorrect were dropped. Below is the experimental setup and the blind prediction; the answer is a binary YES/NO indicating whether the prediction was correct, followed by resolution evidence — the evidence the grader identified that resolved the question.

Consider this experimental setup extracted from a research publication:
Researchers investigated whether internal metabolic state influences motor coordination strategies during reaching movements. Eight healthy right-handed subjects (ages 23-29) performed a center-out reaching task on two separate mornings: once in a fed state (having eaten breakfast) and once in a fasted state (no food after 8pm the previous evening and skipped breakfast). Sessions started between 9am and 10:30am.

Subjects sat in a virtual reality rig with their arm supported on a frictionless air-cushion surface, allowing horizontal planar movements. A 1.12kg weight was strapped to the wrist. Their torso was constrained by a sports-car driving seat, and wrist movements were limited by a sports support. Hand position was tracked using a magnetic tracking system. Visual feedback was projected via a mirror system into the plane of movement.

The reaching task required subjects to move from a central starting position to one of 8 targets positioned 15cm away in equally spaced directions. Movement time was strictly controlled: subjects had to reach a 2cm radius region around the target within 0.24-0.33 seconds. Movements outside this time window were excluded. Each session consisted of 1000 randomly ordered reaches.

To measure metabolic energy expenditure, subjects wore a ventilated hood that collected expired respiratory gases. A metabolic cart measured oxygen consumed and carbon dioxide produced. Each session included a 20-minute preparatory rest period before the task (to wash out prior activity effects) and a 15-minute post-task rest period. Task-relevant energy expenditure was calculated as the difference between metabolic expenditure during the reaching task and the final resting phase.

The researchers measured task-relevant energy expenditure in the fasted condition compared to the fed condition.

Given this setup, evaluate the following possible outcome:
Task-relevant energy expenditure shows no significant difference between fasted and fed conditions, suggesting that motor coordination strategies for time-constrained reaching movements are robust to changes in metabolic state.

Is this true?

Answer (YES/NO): NO